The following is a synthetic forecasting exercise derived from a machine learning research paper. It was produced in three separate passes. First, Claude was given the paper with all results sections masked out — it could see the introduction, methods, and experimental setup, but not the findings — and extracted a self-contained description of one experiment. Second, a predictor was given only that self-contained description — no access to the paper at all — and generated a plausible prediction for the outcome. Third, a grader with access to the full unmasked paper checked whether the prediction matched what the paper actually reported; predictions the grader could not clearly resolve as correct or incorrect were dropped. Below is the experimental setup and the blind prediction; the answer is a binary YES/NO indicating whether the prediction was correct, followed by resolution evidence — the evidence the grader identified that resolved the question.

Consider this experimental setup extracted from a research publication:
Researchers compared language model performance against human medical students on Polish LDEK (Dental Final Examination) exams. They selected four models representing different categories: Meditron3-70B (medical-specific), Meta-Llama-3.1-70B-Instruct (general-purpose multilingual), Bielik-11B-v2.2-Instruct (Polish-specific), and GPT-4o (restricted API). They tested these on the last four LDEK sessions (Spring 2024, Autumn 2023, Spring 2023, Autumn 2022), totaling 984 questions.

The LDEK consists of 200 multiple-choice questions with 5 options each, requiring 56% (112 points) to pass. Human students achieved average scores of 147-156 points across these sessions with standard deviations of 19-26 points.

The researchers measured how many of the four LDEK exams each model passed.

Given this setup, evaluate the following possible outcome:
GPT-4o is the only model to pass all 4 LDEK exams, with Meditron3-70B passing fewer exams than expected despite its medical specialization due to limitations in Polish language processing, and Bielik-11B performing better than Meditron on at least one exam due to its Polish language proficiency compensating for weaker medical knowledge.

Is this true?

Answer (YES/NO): NO